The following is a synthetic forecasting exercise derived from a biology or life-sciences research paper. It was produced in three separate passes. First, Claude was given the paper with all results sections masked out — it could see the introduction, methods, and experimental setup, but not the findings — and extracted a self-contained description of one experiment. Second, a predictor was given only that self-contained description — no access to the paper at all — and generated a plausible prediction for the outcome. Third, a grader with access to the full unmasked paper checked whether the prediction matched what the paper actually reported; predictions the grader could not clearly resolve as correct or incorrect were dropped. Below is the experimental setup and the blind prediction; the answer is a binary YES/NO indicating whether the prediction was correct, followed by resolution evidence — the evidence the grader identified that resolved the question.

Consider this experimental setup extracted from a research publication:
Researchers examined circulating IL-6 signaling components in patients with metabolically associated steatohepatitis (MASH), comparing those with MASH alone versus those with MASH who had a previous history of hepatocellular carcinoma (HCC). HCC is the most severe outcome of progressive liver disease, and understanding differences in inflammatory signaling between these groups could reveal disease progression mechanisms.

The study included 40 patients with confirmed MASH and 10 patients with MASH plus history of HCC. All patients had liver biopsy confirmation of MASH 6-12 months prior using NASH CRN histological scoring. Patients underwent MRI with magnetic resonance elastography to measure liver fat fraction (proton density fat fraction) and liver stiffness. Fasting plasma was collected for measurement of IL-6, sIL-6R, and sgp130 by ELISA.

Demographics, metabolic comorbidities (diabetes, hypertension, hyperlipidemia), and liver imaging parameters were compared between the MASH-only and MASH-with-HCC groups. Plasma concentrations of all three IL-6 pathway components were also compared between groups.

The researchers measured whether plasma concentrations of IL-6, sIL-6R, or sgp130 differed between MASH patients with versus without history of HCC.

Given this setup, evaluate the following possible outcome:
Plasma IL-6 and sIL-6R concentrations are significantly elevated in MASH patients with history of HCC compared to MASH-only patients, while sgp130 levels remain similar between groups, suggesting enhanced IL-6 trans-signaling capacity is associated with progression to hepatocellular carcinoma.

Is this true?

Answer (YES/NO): NO